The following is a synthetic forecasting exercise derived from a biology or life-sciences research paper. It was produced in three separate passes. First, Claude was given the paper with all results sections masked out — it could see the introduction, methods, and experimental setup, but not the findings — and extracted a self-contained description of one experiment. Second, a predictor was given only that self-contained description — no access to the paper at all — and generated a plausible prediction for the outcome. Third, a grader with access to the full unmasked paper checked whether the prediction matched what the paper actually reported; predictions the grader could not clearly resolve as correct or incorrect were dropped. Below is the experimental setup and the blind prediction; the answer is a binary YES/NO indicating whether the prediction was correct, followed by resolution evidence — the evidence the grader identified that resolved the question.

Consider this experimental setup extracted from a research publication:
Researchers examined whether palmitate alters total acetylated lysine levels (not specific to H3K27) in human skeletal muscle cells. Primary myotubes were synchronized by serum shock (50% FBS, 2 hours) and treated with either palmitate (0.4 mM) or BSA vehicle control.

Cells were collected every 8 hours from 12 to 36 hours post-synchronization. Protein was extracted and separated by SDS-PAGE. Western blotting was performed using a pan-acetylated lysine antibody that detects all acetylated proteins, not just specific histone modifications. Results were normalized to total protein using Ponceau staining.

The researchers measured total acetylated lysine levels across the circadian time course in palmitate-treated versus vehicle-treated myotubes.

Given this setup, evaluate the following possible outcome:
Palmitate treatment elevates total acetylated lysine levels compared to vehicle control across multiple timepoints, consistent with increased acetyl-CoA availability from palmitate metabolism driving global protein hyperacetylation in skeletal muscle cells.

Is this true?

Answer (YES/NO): NO